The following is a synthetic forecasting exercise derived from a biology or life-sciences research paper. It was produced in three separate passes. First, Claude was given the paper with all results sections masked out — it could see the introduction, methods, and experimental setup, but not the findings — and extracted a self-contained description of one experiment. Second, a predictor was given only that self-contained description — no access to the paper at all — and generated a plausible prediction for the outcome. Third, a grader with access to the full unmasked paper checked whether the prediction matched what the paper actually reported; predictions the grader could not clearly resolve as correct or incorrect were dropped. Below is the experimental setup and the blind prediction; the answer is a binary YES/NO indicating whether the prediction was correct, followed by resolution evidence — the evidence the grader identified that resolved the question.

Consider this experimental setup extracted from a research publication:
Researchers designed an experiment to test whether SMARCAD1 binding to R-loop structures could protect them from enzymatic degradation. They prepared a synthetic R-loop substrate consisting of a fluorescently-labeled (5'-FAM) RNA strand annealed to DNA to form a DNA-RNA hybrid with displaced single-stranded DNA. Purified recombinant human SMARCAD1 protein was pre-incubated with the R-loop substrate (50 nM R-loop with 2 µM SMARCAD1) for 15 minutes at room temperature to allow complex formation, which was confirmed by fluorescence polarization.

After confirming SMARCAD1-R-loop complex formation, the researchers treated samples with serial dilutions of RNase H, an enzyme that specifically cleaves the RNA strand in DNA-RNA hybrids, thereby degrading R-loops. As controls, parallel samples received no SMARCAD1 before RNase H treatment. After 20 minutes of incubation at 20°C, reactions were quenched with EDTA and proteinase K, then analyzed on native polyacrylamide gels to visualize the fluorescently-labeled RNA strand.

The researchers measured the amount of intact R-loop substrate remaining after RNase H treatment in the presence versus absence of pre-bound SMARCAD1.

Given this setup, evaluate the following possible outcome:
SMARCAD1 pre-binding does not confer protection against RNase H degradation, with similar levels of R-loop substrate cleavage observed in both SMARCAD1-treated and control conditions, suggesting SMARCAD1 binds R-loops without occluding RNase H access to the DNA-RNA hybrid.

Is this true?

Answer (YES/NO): NO